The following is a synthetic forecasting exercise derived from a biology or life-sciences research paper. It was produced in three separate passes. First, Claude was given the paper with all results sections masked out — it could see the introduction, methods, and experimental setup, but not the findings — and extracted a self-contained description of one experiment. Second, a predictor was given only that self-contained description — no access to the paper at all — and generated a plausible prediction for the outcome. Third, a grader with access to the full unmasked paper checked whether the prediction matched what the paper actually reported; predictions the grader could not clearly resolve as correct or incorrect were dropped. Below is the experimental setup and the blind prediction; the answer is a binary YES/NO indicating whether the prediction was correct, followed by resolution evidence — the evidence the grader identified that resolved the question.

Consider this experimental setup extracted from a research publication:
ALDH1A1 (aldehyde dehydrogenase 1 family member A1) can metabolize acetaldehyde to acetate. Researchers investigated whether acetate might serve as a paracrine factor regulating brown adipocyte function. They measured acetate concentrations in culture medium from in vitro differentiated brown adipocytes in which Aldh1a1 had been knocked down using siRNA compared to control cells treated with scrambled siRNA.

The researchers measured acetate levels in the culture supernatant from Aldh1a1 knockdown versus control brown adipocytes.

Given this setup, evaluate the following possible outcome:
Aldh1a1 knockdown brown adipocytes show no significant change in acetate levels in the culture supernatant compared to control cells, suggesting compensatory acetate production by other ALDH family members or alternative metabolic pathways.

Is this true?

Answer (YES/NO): NO